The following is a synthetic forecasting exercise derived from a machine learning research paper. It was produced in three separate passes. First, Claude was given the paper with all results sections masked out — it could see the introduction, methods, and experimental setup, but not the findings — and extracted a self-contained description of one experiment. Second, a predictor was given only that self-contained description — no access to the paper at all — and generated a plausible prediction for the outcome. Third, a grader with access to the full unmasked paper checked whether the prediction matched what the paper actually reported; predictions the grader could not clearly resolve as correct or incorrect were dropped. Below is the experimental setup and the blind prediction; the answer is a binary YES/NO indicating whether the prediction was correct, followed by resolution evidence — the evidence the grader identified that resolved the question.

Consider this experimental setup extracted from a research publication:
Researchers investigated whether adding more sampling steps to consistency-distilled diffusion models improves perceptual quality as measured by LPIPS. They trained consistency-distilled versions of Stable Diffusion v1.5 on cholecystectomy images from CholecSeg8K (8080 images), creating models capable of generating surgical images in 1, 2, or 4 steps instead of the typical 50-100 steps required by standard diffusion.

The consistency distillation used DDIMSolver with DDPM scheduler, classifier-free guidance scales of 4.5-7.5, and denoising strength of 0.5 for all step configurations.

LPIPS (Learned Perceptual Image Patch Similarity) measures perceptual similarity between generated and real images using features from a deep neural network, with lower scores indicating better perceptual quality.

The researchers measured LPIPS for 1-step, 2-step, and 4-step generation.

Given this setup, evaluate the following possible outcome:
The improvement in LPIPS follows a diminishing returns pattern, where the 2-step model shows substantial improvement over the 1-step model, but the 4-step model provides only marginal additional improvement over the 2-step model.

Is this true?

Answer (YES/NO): NO